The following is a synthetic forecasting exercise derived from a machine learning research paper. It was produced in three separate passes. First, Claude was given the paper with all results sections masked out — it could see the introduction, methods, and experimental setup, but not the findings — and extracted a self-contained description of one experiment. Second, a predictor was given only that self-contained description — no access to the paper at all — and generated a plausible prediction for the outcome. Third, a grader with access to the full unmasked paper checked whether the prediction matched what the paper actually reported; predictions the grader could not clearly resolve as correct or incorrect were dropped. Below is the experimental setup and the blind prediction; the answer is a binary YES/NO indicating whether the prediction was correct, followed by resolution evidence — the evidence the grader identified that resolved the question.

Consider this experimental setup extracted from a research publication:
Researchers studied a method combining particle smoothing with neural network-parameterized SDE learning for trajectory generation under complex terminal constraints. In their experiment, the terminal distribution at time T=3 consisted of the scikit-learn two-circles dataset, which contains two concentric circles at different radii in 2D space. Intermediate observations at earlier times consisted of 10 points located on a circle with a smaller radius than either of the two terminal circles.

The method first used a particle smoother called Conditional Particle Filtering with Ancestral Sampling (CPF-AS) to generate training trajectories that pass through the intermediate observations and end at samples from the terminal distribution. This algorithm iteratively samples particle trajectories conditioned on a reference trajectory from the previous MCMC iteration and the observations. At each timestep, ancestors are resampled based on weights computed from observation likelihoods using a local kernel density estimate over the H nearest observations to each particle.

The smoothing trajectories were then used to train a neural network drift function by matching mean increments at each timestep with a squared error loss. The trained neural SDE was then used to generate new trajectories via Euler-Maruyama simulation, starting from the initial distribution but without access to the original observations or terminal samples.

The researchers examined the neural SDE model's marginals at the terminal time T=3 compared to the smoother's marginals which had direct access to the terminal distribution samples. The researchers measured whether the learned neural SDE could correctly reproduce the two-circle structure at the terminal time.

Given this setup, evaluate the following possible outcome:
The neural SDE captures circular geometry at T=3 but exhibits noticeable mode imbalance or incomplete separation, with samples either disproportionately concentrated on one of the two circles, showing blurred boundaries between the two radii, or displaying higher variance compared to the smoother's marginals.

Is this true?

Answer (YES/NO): YES